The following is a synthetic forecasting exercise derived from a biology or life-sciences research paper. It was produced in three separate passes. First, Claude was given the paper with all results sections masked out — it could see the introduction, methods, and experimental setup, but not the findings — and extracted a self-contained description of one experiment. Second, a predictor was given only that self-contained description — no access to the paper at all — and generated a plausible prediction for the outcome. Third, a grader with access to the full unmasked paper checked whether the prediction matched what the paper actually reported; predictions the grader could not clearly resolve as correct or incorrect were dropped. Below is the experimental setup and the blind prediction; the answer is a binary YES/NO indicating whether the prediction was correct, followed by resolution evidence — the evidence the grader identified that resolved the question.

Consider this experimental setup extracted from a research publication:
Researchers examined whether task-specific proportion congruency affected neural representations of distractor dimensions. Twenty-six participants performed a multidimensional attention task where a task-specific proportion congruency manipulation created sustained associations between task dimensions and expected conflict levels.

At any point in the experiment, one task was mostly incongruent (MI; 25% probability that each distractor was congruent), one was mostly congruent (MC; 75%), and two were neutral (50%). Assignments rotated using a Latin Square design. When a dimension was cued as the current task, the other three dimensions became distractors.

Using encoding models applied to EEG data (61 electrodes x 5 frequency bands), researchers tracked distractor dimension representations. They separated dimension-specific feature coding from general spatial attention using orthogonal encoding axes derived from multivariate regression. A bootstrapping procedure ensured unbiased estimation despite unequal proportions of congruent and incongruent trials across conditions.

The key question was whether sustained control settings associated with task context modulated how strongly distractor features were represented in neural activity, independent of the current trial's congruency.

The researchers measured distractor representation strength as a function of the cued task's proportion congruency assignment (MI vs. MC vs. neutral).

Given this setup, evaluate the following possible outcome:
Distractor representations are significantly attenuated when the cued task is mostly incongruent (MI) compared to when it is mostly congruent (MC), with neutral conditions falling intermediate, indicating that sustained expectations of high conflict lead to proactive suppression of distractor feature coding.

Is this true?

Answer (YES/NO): NO